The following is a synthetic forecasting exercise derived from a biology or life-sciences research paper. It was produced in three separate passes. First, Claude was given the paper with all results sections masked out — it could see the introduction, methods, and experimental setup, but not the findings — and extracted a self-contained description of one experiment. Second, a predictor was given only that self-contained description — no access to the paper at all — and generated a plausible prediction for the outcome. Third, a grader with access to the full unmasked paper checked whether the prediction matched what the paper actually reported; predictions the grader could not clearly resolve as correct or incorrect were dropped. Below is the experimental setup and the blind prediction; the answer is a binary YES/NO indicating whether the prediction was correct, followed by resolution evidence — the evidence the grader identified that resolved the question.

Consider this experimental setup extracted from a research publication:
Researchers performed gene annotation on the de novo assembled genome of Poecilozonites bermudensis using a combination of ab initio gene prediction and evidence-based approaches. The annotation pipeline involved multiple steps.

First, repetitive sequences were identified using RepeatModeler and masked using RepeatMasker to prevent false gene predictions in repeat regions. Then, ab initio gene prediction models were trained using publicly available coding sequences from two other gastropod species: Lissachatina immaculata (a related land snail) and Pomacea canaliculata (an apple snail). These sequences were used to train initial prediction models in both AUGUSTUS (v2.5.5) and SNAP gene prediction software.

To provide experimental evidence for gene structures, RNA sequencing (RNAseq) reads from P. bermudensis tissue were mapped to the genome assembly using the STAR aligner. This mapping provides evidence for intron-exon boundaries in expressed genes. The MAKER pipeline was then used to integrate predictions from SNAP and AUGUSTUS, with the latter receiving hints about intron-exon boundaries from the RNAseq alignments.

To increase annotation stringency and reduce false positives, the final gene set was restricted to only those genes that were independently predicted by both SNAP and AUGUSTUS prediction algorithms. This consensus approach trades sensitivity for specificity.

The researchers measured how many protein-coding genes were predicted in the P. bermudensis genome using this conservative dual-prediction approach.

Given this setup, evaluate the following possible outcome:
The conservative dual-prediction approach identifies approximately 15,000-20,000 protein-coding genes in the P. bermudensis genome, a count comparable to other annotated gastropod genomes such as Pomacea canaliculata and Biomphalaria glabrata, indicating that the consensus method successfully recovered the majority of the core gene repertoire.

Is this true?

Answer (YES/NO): NO